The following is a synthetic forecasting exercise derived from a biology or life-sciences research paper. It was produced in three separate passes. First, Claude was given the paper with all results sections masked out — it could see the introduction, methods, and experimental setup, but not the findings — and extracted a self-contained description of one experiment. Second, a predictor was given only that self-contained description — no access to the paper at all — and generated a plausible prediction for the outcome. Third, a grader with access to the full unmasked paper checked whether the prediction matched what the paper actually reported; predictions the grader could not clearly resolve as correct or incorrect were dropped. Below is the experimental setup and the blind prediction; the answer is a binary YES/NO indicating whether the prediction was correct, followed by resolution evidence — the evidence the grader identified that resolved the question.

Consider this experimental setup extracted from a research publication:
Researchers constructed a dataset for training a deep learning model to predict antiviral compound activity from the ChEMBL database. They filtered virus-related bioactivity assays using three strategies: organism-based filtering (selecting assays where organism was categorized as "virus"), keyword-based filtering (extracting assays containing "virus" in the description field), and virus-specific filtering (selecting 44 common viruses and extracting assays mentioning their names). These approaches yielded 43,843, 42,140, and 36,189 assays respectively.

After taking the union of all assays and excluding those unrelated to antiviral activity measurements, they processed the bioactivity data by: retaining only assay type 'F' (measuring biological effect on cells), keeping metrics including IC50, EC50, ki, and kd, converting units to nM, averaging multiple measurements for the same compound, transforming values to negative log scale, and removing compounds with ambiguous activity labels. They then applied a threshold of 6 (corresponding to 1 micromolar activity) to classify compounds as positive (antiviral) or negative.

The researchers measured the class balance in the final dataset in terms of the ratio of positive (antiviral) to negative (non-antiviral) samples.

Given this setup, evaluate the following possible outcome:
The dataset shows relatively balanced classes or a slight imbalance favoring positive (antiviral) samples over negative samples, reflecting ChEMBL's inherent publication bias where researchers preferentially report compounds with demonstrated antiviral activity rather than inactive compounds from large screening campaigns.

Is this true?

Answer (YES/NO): NO